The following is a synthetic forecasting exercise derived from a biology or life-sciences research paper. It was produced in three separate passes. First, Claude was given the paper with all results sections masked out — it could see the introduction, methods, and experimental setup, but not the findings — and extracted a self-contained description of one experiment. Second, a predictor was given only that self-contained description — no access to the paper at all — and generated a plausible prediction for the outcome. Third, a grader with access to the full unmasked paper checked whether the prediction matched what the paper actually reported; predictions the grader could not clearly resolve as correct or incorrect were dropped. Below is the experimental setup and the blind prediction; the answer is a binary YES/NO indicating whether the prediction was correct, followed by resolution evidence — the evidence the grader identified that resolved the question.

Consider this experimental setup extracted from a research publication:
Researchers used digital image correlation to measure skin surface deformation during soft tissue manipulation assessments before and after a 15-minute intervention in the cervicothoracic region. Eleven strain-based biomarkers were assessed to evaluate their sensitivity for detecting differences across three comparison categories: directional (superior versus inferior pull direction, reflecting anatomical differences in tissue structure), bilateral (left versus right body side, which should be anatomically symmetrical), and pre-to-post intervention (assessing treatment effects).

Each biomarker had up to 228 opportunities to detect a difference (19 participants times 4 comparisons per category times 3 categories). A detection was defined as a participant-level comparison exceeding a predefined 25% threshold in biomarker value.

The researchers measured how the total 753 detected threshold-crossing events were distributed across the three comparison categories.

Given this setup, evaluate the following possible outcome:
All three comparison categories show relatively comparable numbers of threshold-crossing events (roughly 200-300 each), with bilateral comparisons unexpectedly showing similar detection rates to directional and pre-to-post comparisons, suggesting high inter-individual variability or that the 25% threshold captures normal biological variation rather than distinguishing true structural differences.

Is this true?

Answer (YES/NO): NO